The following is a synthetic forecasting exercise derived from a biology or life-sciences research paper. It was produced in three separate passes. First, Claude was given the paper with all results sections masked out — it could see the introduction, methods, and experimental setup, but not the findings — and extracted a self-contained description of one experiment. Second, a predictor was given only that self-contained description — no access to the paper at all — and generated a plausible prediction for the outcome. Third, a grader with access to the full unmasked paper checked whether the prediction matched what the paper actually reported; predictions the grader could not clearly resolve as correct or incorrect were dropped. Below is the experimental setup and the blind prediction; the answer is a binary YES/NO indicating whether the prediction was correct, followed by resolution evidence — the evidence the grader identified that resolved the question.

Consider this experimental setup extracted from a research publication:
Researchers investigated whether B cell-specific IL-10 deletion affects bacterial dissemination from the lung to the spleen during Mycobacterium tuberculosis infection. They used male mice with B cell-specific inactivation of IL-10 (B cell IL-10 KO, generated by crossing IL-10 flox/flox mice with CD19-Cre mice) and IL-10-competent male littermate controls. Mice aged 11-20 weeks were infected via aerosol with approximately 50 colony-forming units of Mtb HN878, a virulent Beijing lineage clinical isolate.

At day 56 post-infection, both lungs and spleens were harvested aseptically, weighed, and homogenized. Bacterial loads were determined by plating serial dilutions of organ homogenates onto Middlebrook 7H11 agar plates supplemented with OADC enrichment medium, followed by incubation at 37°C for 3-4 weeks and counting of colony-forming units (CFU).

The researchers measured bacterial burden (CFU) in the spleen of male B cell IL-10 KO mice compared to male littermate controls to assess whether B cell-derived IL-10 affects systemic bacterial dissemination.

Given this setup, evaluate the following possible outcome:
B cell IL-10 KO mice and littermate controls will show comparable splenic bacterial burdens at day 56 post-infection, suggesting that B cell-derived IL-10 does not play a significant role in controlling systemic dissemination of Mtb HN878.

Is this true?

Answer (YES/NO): YES